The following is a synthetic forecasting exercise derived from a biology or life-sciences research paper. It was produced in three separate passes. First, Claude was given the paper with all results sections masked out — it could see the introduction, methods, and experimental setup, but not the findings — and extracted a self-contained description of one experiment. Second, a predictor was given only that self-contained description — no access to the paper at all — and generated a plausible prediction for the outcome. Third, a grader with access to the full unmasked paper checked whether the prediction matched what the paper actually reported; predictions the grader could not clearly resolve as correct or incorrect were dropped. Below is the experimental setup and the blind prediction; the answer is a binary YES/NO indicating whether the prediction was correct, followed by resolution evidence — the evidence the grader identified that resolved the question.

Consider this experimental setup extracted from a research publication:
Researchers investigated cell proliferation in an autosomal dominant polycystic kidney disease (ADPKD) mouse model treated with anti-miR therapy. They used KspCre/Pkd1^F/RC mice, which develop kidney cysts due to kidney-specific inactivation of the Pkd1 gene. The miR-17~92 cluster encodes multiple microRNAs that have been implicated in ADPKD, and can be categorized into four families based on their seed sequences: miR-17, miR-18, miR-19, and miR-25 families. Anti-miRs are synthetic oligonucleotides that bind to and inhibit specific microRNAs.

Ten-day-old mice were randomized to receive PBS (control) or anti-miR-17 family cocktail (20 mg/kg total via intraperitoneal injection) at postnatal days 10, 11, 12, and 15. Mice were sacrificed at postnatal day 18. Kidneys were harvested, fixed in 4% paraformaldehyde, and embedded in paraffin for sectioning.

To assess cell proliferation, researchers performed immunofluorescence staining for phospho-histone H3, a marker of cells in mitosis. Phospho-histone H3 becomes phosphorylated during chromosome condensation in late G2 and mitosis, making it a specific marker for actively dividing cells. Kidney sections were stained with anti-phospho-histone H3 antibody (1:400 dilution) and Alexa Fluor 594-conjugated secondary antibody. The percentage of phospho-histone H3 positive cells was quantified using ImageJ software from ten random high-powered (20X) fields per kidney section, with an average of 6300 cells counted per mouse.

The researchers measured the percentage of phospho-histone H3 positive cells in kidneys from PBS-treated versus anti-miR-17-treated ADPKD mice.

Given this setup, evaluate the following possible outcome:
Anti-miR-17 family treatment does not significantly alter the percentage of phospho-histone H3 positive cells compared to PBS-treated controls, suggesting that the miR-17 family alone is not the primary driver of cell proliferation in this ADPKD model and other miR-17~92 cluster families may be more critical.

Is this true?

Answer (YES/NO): NO